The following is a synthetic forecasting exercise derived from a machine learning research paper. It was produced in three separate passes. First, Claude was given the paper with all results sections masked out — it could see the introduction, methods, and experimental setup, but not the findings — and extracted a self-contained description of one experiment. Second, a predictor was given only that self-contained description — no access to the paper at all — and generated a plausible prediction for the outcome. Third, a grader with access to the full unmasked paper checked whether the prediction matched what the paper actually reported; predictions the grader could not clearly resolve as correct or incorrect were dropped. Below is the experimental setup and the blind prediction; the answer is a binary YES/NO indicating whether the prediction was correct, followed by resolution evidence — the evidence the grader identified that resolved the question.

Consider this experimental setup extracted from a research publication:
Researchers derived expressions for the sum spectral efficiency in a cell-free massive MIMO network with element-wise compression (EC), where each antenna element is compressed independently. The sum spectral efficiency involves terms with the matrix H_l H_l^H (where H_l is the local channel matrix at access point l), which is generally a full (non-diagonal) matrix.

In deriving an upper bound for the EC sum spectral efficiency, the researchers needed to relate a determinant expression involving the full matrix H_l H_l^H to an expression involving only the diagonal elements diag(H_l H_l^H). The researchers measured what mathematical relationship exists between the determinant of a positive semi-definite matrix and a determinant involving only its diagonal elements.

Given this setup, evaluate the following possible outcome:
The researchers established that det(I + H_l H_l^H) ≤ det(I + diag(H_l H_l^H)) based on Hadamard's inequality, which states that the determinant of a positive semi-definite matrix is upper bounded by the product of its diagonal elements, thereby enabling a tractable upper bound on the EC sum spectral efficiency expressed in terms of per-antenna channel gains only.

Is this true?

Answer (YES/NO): YES